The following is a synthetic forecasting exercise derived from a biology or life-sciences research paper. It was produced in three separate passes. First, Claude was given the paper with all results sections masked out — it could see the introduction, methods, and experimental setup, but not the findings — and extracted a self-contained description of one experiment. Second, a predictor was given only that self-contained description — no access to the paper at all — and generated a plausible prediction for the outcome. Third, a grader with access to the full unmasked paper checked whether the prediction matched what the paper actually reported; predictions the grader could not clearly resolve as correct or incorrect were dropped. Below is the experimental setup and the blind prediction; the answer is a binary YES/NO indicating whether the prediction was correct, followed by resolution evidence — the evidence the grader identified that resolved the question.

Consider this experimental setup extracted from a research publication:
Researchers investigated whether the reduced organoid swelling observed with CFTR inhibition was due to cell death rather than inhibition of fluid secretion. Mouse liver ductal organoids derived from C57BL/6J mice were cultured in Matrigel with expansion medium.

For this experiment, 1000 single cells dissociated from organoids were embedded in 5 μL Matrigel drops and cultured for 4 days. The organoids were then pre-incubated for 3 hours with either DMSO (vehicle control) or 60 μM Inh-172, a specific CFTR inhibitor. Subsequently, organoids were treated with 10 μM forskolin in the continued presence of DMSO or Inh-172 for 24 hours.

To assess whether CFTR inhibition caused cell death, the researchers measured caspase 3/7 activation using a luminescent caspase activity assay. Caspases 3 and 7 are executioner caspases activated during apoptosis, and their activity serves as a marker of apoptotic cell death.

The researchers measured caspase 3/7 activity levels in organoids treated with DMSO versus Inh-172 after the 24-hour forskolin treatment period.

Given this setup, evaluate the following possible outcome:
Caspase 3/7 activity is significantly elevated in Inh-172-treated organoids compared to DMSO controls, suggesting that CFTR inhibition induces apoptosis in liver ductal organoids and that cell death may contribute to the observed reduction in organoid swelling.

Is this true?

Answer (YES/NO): NO